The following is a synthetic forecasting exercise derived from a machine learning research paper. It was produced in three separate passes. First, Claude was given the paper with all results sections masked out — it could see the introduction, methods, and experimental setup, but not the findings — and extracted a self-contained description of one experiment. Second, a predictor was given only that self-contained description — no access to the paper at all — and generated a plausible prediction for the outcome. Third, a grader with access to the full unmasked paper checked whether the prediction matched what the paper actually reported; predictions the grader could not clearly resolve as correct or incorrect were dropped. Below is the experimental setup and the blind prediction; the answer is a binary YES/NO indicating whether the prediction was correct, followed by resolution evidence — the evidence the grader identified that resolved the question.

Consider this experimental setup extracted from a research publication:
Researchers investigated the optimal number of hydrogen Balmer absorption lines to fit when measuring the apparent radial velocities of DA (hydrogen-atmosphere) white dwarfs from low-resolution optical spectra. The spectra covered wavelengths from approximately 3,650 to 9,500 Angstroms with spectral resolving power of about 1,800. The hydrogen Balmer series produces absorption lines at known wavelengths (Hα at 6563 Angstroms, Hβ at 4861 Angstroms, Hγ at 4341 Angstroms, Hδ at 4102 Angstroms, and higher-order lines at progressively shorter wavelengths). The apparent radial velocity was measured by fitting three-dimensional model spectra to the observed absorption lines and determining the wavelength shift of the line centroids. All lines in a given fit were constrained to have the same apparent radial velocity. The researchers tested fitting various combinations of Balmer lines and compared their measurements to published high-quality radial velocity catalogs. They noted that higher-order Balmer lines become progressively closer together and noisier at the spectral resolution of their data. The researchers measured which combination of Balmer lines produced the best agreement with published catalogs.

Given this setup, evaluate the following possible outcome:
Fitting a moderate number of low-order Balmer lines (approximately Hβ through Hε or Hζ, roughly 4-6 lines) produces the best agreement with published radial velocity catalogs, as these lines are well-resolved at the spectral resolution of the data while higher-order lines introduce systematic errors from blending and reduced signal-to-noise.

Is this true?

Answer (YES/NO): NO